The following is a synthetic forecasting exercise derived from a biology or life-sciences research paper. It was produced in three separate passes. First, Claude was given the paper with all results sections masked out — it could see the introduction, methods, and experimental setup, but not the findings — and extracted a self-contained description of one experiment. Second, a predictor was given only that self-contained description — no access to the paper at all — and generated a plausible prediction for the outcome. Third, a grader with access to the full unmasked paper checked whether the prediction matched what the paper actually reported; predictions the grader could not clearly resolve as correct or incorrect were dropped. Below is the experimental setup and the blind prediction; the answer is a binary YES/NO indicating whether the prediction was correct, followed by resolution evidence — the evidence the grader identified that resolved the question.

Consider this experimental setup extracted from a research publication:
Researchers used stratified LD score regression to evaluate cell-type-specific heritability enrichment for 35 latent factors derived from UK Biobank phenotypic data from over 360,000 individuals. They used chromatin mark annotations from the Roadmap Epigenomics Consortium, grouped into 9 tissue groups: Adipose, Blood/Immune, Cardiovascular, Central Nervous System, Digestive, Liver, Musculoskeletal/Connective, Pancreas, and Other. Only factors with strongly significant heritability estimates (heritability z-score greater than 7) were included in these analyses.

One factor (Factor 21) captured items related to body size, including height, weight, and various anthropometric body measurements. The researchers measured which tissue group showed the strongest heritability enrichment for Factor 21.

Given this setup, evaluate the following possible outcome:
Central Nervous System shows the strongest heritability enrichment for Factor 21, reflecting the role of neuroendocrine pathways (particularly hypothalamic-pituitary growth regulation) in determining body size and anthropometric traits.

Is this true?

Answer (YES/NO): NO